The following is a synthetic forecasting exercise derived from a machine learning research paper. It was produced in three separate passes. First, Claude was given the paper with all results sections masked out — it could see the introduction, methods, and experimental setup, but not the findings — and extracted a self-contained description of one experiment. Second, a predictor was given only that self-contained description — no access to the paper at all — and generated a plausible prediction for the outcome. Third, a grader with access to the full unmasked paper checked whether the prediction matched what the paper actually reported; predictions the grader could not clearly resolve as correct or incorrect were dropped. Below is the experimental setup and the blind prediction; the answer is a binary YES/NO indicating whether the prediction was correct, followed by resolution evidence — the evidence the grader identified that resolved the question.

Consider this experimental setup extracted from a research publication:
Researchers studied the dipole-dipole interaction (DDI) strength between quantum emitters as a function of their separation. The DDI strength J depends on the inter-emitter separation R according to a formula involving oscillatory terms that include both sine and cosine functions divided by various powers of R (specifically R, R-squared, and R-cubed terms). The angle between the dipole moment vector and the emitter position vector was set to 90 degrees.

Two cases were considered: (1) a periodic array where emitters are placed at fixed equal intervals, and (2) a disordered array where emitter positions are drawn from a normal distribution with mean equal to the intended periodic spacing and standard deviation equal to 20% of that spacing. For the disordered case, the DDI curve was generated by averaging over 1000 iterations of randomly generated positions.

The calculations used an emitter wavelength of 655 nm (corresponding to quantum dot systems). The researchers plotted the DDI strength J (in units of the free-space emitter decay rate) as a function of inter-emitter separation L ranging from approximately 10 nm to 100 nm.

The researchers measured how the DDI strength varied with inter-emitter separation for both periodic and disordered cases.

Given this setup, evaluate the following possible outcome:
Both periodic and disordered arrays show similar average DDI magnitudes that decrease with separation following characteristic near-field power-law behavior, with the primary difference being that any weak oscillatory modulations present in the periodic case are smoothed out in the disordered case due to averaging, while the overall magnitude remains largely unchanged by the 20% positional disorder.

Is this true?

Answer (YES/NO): NO